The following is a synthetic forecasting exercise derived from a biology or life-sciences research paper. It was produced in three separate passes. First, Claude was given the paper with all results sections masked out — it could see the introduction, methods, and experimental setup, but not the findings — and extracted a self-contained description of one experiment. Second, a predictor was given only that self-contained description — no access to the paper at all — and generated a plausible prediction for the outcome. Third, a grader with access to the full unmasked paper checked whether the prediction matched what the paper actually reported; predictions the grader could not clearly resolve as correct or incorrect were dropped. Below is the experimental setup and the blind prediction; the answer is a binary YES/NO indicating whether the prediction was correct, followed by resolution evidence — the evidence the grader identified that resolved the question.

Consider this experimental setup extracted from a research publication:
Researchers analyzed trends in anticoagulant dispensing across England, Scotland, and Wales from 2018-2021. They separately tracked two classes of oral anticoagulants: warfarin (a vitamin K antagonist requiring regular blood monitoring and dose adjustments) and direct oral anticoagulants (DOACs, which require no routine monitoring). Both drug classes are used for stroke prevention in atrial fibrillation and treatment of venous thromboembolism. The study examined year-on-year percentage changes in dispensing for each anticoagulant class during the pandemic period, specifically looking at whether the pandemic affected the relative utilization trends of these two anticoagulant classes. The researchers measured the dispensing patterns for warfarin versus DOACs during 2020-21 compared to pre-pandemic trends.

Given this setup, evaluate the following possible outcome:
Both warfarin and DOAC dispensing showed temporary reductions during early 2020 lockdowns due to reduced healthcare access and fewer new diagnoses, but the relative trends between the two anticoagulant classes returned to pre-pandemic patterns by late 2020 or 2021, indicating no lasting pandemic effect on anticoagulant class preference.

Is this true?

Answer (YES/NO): NO